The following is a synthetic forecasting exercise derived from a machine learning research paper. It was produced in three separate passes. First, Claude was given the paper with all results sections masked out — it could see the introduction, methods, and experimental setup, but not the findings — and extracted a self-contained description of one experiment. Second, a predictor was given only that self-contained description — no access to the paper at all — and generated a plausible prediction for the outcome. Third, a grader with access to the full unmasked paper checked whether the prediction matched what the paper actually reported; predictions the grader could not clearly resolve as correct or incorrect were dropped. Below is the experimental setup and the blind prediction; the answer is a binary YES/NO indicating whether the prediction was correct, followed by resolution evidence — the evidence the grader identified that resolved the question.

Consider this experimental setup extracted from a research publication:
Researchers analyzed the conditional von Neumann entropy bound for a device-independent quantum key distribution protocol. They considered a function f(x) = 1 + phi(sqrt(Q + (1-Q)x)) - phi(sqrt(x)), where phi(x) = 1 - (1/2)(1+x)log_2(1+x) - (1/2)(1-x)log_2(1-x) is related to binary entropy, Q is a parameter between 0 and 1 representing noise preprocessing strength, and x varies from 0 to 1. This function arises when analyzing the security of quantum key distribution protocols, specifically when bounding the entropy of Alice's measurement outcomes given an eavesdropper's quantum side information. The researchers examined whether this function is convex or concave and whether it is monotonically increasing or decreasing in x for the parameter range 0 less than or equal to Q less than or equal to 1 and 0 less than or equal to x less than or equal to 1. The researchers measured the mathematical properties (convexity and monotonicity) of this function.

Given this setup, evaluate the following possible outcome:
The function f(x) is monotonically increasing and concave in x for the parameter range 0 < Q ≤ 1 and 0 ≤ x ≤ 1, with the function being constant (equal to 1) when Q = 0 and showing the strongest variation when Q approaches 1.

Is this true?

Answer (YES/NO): NO